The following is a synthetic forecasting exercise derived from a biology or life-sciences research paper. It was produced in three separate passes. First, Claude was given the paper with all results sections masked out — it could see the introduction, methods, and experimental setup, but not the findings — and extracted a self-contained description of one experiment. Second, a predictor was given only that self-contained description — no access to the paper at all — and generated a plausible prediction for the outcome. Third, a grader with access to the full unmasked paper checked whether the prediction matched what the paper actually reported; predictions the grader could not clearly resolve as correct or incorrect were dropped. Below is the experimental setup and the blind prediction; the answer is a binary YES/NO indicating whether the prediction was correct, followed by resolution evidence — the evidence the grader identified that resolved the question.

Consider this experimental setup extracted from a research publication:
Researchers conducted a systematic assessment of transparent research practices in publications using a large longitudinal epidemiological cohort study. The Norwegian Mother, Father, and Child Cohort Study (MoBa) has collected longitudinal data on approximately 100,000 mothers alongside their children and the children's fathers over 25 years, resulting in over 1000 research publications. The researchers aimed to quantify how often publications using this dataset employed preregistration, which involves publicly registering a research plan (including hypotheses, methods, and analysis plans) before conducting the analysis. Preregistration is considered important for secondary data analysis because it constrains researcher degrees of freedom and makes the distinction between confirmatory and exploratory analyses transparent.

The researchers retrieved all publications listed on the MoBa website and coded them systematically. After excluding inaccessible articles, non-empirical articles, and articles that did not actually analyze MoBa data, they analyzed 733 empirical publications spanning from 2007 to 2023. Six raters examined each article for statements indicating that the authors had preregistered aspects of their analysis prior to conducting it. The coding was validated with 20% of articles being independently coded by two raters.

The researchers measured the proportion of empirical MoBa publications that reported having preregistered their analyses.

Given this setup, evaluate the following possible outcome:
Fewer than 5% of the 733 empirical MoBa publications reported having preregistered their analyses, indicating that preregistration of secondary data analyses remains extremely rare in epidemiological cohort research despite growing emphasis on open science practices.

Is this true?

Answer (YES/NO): YES